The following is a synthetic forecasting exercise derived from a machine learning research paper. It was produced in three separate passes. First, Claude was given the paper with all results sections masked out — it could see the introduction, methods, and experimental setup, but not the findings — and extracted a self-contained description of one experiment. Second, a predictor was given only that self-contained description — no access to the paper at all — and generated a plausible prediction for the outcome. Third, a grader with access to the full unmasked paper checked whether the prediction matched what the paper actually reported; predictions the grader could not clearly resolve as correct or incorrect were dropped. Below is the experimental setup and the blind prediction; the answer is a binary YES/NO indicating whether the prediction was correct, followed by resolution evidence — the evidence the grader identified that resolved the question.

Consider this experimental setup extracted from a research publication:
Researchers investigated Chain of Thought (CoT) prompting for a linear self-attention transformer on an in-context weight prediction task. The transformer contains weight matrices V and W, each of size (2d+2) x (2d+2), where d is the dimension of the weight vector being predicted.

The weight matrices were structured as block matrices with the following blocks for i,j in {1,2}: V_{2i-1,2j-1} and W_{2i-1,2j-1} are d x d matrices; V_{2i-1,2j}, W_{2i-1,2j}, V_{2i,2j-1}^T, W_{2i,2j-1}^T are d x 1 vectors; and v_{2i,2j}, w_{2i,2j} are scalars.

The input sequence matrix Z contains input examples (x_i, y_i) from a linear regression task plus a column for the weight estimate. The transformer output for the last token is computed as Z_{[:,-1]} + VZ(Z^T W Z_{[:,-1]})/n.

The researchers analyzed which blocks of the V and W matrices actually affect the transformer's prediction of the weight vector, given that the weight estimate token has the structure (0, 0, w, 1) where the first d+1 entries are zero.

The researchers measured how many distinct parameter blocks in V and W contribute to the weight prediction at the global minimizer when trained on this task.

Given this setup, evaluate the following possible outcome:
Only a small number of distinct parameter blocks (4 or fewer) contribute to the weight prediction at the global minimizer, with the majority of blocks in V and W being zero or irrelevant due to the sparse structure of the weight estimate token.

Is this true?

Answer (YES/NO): YES